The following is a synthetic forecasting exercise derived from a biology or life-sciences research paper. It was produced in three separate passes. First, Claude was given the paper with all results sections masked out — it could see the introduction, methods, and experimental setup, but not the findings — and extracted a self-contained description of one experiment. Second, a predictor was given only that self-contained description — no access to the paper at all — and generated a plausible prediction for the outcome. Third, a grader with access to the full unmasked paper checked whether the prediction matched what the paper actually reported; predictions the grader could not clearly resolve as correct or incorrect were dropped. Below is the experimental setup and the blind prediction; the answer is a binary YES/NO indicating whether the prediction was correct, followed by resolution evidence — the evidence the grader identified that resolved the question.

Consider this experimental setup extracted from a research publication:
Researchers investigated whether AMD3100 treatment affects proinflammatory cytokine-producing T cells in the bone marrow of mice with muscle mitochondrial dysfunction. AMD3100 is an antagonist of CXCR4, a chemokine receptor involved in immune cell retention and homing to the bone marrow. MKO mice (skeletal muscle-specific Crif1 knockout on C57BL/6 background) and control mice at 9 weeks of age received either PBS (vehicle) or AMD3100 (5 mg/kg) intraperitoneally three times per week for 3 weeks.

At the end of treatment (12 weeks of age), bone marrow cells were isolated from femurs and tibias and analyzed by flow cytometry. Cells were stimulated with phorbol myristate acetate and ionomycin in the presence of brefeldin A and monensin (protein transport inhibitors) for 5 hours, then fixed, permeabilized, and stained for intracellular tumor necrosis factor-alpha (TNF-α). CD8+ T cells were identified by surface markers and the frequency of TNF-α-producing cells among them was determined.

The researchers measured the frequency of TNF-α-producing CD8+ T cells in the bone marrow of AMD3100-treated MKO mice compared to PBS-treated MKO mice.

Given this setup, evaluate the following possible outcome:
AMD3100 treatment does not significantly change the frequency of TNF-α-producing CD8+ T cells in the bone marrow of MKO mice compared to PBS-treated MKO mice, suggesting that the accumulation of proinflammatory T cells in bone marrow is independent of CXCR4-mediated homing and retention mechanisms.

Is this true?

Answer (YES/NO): NO